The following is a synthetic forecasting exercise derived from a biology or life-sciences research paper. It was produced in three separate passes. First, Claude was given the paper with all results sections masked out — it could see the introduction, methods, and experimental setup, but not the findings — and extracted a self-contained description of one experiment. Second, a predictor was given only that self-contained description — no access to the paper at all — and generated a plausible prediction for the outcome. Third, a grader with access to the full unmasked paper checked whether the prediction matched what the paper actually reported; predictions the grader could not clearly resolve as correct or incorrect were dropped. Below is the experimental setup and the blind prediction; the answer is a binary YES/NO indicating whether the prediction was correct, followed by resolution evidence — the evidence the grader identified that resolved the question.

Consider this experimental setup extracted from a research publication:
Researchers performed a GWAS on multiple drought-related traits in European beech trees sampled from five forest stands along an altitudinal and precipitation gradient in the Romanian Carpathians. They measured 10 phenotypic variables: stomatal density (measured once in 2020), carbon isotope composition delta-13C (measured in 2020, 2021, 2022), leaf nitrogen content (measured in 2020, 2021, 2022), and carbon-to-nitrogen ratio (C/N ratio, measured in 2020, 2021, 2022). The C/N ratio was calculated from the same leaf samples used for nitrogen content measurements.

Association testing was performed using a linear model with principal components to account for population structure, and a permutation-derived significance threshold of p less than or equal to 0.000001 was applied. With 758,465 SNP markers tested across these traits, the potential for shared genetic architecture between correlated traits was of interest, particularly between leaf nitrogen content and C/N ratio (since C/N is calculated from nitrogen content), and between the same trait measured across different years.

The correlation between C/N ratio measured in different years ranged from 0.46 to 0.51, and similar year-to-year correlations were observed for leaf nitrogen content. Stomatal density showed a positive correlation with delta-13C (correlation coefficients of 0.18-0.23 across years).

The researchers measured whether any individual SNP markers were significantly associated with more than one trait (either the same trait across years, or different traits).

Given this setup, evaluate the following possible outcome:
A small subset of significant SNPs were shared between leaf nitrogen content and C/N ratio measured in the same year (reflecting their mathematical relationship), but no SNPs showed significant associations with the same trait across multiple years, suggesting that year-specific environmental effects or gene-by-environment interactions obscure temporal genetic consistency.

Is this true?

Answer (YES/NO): NO